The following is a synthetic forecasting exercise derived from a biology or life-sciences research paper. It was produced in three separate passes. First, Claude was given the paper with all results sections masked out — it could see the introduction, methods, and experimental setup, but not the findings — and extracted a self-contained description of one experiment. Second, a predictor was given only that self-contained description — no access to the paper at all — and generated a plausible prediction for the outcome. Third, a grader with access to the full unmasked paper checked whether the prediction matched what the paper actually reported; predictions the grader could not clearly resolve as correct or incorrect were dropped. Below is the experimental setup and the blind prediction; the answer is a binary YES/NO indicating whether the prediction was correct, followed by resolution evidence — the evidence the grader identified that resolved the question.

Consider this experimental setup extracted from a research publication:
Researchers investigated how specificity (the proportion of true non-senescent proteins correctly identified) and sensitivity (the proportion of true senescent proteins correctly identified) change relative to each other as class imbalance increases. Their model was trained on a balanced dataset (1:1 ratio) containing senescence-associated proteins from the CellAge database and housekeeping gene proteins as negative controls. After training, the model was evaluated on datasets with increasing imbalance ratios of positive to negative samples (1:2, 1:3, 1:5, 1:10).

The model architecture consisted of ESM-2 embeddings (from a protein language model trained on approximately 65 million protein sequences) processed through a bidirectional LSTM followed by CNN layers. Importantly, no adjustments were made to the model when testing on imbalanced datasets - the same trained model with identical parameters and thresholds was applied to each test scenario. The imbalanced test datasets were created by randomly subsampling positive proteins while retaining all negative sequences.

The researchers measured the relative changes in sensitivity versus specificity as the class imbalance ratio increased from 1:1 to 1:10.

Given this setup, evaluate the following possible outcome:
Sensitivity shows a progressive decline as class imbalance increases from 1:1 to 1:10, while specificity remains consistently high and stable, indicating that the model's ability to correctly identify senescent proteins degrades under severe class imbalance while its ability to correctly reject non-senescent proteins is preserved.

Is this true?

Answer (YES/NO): NO